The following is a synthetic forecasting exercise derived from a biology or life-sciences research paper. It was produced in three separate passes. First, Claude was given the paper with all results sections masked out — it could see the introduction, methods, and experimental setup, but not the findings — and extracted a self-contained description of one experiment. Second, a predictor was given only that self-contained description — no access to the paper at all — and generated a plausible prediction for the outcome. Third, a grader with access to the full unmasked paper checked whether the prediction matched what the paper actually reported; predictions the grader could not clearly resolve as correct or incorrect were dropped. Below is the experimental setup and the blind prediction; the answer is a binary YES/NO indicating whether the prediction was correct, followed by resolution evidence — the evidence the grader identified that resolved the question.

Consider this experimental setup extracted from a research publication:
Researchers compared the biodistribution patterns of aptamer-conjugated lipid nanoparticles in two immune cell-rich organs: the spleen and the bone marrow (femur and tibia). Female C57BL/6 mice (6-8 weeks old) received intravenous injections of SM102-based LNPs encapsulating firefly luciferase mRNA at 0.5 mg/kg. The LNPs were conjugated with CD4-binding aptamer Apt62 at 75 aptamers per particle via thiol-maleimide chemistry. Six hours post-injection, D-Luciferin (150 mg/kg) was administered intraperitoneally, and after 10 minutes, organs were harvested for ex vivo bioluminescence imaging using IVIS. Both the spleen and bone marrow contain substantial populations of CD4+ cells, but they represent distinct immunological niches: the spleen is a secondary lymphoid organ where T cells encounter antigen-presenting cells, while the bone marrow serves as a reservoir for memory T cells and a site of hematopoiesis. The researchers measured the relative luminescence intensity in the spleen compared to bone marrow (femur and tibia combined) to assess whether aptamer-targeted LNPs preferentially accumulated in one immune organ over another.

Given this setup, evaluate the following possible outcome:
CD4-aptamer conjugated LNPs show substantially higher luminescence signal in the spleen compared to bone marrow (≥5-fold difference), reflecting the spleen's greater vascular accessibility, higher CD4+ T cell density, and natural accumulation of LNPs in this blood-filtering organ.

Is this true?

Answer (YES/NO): YES